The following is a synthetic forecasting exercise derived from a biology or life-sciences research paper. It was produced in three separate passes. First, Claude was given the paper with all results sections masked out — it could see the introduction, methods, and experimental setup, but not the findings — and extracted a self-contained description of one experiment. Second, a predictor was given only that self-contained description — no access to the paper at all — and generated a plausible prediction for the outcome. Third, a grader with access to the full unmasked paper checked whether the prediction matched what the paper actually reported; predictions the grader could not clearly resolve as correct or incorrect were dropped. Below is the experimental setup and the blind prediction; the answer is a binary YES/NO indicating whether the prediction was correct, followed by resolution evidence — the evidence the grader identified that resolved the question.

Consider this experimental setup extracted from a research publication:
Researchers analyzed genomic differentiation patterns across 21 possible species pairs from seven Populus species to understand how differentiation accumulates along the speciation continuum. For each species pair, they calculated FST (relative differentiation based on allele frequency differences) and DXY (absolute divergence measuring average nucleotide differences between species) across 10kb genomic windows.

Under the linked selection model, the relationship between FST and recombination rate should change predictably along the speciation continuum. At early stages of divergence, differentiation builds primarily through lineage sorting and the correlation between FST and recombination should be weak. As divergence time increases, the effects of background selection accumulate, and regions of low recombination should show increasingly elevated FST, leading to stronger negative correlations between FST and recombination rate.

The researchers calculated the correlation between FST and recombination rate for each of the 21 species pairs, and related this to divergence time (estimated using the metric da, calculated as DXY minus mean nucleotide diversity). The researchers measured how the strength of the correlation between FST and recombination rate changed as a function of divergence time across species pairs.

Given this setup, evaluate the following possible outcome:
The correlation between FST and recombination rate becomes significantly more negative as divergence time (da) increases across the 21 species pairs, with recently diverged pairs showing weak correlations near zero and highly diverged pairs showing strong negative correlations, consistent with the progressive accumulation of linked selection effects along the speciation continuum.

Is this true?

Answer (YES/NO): YES